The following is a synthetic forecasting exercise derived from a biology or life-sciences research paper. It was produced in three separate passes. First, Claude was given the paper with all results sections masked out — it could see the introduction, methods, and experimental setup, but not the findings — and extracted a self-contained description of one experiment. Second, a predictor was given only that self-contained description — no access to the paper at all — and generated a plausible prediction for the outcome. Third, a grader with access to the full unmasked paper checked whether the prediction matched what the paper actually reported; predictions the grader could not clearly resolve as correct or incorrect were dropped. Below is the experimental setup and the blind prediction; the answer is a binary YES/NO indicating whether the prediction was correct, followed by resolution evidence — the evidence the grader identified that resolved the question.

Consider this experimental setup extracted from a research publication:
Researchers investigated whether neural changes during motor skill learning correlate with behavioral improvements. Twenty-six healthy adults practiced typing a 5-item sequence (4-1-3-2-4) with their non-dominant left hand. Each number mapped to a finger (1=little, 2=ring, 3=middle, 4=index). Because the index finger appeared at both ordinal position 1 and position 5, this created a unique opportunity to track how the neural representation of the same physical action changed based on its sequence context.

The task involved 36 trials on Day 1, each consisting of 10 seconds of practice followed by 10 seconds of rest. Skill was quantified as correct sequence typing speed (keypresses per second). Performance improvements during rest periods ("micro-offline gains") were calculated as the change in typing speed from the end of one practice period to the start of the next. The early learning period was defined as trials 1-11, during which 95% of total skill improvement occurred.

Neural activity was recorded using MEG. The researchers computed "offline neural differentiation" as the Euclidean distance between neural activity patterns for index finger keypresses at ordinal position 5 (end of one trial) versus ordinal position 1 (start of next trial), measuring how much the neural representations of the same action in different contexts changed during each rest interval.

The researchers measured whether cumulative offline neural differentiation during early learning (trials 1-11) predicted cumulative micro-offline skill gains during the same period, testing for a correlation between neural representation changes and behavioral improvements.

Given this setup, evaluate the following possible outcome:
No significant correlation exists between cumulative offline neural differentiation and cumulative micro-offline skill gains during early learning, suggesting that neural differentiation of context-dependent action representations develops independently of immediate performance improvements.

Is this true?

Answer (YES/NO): NO